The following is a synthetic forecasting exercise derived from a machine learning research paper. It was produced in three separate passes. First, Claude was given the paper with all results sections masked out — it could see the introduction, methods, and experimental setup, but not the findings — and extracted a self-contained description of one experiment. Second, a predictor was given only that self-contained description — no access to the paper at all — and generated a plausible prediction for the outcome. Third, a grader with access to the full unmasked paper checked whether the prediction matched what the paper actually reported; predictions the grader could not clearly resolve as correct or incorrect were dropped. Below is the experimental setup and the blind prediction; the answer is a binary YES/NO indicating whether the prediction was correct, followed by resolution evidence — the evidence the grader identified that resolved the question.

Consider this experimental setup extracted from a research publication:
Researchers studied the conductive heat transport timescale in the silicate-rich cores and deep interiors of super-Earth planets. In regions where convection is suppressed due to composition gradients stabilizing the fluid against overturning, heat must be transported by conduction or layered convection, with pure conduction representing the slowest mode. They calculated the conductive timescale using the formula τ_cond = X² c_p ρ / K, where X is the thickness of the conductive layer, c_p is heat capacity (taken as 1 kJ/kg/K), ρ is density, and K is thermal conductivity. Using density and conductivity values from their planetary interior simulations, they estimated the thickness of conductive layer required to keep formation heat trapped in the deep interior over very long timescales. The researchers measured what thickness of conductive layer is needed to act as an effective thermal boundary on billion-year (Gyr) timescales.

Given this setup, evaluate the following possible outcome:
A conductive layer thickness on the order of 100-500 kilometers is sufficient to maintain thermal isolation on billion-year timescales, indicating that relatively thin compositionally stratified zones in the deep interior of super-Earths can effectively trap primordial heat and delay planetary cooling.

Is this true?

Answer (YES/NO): YES